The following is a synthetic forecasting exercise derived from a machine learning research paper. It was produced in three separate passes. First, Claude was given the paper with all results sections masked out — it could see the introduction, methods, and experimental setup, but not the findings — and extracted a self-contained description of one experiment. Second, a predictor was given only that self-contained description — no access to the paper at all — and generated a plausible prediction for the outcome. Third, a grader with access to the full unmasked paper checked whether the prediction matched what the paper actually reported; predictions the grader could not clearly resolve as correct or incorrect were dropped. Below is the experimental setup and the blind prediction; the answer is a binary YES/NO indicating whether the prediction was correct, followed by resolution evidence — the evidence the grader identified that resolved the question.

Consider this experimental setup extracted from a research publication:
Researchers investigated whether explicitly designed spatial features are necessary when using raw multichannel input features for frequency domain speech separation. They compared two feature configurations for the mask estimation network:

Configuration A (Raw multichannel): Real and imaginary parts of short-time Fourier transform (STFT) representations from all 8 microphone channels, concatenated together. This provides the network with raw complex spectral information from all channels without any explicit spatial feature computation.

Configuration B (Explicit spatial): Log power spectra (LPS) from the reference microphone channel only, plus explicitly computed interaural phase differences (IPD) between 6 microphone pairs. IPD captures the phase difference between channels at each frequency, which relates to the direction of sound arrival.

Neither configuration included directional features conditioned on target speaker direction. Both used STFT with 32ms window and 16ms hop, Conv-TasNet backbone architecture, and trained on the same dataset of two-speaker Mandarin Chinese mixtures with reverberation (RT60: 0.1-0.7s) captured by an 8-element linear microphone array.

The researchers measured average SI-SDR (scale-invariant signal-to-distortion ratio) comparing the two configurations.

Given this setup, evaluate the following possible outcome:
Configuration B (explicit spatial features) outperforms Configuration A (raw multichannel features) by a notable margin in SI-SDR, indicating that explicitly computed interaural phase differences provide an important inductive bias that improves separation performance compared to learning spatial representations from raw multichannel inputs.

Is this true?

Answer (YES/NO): NO